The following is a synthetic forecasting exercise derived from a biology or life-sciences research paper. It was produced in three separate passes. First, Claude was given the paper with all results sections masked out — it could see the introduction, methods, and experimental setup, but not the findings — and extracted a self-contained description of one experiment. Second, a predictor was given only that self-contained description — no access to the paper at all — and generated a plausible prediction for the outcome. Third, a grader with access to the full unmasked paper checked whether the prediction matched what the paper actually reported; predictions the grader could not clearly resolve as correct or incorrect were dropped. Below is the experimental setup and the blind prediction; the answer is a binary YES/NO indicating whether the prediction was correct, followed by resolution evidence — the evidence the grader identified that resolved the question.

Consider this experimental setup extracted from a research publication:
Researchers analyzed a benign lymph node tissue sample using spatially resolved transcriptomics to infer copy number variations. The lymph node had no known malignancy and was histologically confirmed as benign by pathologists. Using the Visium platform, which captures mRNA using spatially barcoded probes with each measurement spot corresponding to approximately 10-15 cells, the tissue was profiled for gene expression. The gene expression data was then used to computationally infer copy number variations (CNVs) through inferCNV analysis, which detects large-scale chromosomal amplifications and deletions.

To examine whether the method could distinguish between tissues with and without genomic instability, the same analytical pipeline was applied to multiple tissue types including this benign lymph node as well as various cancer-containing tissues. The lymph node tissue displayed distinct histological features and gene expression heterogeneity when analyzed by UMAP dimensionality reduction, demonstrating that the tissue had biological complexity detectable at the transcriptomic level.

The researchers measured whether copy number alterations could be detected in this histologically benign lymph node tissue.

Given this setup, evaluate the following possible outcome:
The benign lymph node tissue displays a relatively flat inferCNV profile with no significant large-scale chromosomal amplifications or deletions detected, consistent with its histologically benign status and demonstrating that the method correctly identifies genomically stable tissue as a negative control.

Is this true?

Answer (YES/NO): YES